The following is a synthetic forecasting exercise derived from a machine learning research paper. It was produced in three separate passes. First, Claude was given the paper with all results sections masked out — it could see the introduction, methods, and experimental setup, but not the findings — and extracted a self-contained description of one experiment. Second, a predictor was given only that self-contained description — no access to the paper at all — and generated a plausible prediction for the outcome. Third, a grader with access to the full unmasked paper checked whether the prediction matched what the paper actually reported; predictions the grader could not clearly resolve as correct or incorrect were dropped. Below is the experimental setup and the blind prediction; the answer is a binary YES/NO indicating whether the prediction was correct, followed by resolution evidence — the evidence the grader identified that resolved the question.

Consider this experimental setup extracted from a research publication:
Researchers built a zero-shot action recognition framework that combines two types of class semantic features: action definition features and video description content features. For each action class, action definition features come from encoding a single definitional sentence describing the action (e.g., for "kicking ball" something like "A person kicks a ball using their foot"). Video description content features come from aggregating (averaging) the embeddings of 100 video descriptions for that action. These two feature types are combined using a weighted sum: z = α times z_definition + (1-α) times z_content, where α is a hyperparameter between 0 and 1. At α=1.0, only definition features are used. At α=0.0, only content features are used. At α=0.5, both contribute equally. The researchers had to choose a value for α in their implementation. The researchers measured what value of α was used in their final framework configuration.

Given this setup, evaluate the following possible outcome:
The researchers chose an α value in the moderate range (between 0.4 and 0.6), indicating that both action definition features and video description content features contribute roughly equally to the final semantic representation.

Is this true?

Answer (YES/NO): YES